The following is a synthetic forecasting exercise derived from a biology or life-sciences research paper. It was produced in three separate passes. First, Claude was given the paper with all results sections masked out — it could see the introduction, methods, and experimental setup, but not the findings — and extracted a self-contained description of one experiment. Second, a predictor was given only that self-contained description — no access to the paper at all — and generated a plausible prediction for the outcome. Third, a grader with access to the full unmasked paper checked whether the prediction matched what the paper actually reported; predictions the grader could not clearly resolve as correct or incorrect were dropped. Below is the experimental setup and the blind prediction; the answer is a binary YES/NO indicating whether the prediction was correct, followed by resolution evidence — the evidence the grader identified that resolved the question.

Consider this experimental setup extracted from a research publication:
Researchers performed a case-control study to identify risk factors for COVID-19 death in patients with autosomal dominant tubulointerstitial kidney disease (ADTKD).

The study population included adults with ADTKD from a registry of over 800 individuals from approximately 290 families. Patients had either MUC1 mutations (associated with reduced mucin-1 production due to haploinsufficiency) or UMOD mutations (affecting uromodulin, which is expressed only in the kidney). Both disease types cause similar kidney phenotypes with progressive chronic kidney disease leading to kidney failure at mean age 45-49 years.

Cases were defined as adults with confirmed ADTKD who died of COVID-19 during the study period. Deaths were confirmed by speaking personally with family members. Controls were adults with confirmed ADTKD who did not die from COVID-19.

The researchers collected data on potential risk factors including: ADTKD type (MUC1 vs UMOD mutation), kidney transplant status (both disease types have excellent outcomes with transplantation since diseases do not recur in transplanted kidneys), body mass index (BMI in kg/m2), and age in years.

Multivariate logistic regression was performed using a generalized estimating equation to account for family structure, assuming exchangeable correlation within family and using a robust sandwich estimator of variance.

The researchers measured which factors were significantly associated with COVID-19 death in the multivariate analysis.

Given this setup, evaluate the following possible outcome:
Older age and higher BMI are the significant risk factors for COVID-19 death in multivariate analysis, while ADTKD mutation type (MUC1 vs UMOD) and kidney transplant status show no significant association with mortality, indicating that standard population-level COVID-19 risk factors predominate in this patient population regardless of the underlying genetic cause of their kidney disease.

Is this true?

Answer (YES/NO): NO